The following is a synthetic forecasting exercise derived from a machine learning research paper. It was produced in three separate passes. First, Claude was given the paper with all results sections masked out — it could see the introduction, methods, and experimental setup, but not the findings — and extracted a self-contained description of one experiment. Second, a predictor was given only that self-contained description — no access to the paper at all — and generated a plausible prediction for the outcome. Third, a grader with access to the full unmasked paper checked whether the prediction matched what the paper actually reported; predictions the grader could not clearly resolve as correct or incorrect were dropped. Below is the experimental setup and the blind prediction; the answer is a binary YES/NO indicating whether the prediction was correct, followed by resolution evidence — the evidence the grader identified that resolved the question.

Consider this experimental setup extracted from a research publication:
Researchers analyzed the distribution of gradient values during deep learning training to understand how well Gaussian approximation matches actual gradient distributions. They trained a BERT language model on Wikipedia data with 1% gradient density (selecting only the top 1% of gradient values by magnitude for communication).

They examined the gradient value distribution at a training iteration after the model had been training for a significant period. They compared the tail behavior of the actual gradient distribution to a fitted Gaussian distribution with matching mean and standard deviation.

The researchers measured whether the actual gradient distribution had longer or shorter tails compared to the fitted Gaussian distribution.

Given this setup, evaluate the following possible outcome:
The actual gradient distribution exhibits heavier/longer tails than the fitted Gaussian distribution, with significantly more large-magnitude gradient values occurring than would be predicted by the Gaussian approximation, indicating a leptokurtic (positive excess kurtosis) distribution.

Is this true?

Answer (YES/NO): NO